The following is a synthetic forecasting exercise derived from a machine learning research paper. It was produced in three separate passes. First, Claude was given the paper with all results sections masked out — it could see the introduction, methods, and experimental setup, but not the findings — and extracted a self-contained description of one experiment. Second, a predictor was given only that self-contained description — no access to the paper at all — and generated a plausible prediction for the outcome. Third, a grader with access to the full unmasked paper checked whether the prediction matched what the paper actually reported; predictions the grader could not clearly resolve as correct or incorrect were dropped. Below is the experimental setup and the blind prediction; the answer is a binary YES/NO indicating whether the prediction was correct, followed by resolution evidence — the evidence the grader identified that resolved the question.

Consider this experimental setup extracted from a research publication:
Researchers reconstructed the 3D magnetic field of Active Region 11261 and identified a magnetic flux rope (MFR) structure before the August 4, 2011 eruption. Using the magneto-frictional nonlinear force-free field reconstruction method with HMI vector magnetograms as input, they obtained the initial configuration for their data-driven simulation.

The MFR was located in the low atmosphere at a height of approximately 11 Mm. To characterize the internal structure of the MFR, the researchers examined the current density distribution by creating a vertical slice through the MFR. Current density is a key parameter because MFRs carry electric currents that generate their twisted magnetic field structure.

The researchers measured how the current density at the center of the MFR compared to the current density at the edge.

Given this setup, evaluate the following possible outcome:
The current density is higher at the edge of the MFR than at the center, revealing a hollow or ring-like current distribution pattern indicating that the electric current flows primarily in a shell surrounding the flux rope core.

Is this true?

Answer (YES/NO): NO